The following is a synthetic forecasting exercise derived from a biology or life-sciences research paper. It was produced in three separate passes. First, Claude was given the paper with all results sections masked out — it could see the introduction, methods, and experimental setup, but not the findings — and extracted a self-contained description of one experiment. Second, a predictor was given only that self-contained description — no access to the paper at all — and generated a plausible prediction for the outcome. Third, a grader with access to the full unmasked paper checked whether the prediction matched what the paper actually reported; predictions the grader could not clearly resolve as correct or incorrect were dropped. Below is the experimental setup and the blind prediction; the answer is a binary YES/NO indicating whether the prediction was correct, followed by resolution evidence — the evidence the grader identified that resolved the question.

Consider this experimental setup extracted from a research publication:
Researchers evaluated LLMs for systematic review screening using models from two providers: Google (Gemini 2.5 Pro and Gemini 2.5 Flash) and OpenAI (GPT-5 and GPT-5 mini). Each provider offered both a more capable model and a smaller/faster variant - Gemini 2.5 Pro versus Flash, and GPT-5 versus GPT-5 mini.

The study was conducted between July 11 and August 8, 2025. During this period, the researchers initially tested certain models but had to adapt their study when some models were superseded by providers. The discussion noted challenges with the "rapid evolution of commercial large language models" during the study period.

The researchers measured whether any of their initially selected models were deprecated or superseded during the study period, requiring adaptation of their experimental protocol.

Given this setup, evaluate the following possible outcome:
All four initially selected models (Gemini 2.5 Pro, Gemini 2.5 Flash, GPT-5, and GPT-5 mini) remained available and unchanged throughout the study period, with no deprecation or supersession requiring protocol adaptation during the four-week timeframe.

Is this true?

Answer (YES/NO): NO